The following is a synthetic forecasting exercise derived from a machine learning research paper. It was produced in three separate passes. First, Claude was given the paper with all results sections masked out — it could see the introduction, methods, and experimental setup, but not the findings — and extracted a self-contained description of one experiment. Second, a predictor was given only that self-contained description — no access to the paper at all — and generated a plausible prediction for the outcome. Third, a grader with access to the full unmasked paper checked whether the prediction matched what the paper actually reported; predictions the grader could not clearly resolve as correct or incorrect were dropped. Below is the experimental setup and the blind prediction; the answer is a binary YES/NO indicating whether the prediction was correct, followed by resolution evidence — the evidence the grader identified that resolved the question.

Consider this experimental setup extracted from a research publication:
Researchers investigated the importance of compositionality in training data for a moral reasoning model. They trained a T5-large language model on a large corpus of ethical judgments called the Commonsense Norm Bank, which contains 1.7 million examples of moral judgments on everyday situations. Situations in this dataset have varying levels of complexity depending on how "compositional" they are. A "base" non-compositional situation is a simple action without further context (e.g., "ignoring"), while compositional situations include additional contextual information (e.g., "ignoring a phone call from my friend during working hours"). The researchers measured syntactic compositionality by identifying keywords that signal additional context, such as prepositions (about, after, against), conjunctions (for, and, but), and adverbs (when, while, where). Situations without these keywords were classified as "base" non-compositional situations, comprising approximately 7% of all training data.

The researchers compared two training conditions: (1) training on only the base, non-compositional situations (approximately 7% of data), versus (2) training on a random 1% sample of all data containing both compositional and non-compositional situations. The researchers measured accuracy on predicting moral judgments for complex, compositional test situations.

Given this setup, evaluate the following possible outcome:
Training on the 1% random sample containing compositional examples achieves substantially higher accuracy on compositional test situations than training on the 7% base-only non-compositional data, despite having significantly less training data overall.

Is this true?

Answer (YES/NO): YES